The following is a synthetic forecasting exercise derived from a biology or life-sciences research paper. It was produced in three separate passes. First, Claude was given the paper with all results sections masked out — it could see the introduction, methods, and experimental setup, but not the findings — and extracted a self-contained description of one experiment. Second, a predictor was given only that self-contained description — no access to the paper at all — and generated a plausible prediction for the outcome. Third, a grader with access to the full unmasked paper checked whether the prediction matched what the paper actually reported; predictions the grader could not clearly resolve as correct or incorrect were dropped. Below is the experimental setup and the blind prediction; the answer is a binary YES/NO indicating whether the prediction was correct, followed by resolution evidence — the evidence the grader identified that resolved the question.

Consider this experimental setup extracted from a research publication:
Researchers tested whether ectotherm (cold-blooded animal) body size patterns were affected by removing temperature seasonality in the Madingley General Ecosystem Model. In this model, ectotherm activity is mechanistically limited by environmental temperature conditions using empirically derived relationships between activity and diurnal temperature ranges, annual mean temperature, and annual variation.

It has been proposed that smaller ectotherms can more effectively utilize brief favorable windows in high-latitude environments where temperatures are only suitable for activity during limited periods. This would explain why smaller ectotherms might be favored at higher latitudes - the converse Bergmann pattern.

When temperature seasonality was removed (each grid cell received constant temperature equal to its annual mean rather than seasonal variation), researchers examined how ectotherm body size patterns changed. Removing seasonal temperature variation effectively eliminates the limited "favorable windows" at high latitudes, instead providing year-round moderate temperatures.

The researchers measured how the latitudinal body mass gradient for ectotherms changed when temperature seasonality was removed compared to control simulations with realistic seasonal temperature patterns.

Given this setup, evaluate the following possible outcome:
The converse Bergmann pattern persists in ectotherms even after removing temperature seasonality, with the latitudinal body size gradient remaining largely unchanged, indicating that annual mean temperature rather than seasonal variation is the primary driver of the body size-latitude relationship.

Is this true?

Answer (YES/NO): NO